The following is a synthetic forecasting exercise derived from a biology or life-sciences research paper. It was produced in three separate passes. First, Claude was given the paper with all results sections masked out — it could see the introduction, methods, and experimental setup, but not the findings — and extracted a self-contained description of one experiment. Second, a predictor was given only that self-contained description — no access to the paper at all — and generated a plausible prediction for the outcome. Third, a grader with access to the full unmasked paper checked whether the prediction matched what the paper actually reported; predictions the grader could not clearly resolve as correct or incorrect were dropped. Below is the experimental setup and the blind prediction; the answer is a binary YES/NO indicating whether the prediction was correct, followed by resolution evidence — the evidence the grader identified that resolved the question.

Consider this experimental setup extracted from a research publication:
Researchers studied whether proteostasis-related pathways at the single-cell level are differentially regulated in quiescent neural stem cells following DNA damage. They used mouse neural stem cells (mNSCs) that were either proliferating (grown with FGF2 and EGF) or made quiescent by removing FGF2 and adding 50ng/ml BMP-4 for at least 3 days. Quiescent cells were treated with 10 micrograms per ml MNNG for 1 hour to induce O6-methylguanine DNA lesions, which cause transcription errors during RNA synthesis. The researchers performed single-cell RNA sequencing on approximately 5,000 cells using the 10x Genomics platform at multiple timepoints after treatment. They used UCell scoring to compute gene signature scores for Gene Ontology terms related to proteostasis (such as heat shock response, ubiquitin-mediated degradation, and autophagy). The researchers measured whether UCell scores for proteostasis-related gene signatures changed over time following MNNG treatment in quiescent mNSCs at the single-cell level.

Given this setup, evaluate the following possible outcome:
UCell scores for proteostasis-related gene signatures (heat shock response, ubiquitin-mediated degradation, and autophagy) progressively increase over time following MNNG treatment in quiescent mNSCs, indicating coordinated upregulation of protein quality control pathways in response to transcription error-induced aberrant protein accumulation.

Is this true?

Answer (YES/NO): NO